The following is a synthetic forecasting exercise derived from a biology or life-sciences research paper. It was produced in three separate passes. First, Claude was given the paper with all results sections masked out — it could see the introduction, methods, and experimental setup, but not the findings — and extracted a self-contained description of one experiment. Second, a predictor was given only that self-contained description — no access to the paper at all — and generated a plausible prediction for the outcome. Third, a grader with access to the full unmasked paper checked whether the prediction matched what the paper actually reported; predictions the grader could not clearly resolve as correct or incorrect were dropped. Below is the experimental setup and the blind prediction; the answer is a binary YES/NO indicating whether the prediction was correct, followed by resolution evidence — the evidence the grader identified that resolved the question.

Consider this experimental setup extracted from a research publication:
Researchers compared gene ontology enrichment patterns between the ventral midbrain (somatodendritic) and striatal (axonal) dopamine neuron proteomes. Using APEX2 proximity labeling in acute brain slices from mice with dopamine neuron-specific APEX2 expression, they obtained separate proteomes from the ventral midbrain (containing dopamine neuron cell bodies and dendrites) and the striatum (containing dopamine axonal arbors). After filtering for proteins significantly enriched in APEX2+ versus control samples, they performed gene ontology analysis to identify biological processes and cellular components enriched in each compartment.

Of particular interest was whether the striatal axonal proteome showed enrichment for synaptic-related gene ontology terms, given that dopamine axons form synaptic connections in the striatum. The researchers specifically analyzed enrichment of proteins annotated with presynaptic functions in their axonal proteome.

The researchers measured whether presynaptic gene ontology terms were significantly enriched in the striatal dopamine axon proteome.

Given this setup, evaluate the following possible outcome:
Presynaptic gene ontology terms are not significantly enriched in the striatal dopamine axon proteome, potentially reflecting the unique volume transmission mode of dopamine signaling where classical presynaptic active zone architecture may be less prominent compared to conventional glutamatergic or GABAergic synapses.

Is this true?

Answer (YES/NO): NO